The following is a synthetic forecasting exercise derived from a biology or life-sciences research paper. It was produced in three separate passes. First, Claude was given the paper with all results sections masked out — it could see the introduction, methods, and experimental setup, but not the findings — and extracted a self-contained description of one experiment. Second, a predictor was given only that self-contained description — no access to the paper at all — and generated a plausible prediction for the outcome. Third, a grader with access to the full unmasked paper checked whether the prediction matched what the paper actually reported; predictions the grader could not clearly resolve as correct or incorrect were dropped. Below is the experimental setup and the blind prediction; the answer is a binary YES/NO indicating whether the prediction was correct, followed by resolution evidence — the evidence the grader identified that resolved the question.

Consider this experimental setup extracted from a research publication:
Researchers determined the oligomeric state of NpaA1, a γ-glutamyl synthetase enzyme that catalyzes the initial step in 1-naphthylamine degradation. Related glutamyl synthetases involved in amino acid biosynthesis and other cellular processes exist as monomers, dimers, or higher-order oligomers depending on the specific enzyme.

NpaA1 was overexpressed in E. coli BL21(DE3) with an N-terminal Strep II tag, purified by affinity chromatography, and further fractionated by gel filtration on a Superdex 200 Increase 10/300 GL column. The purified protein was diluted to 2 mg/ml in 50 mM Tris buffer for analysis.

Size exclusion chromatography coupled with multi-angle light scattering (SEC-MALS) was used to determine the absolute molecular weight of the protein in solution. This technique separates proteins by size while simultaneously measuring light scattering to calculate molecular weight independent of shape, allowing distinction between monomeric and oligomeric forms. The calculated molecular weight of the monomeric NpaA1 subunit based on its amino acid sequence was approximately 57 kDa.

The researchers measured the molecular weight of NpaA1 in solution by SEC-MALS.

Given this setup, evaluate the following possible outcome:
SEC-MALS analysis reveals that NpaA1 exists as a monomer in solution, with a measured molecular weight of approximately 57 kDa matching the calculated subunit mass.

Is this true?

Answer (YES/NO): NO